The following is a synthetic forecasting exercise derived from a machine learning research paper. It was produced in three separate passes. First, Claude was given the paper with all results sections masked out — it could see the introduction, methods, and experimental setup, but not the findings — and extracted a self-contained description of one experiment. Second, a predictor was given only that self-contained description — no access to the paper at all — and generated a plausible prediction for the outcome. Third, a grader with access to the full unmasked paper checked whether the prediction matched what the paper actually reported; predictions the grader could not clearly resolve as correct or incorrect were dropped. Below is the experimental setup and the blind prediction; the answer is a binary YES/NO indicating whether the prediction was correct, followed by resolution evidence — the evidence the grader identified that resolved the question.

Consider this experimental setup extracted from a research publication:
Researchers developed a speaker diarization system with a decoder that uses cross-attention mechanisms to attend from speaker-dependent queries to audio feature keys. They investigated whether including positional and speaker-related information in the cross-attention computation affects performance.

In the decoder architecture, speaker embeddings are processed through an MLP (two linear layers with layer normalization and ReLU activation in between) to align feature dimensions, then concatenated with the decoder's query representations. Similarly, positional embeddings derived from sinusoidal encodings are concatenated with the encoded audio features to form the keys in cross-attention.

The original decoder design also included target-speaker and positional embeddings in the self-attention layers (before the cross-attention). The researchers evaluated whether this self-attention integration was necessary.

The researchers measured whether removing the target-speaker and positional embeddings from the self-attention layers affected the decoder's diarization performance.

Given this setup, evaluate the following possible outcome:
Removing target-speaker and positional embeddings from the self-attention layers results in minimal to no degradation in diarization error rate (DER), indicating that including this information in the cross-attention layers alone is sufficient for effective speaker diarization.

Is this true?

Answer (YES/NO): YES